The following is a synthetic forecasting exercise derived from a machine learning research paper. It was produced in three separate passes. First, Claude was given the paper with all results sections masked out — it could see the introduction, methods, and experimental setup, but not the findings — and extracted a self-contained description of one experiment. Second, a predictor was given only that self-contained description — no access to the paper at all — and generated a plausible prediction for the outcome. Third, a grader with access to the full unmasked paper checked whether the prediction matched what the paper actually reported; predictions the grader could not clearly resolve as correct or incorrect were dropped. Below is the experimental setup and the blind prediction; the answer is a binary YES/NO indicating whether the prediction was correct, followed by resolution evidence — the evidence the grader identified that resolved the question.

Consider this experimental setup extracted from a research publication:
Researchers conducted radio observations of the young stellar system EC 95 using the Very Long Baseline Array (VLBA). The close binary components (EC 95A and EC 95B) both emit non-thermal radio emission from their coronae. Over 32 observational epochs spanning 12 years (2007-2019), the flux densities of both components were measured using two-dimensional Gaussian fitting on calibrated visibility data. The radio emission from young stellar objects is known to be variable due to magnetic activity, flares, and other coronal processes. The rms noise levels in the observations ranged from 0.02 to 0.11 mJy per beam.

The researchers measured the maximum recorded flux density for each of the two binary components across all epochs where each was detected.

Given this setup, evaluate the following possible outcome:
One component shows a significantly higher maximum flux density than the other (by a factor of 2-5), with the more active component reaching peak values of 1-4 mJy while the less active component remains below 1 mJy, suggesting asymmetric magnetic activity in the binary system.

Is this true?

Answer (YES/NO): NO